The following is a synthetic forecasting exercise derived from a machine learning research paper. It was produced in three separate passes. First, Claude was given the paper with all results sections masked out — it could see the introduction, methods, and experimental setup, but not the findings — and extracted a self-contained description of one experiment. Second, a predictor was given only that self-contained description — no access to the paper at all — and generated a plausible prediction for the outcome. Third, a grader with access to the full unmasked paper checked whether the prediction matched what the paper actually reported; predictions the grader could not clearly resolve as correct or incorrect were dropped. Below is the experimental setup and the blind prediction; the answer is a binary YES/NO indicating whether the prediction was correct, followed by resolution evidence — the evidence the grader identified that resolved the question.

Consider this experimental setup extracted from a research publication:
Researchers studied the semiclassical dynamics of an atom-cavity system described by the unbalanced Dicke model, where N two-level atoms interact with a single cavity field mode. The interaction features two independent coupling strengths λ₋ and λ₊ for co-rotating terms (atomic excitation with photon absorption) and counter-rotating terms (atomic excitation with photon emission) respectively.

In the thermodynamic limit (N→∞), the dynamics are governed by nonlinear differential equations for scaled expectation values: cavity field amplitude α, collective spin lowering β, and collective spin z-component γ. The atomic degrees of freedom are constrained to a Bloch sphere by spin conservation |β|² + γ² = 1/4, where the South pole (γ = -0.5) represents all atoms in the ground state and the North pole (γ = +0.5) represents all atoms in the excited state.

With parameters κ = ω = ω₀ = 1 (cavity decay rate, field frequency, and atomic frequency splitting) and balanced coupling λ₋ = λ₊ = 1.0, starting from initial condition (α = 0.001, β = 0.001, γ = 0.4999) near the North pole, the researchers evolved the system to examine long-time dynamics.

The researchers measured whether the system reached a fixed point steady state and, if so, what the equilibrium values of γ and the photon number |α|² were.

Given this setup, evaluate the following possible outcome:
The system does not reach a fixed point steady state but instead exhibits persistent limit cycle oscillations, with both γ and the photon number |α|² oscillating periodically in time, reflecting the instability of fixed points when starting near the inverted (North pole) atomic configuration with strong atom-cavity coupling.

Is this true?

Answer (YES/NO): NO